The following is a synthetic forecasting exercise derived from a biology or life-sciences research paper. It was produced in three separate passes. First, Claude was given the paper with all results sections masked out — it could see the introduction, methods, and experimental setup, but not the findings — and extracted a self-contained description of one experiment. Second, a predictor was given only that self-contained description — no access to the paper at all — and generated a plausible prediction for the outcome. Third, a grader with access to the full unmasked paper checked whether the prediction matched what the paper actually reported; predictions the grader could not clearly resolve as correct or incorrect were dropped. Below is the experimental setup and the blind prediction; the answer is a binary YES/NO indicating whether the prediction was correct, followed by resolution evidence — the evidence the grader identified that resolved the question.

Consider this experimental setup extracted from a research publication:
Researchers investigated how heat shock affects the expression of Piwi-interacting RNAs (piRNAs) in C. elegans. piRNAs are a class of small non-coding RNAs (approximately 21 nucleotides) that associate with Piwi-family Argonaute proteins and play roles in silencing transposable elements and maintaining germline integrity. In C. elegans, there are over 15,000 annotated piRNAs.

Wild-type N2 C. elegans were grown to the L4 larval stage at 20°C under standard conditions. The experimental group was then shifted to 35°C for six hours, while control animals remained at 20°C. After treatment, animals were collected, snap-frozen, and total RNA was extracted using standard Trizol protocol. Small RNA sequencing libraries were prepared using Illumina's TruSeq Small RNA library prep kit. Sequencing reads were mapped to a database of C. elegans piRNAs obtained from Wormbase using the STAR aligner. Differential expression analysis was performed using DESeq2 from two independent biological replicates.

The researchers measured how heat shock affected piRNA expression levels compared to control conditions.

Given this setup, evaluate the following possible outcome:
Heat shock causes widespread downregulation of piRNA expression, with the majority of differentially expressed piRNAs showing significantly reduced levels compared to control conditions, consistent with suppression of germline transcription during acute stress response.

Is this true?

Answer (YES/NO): NO